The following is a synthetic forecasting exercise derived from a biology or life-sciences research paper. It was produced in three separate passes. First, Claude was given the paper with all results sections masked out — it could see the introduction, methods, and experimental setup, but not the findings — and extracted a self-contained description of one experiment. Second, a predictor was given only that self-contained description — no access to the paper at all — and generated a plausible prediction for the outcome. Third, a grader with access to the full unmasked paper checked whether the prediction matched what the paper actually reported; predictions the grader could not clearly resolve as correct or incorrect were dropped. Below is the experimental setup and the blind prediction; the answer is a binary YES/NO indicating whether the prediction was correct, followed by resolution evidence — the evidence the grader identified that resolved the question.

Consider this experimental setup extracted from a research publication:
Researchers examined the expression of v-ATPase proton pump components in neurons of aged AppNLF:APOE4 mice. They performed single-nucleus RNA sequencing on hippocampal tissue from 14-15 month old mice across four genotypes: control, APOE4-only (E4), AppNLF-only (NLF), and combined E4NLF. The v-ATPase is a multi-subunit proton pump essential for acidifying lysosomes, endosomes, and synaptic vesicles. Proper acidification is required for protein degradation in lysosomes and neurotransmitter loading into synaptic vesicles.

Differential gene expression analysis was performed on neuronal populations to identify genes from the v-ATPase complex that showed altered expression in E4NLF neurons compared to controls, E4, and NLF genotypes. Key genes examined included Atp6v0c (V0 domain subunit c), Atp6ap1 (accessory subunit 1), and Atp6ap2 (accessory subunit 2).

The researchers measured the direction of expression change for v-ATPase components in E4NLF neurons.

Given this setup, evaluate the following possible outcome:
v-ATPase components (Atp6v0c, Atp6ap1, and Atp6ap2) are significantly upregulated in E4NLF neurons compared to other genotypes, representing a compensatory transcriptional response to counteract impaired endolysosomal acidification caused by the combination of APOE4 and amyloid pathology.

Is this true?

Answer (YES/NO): NO